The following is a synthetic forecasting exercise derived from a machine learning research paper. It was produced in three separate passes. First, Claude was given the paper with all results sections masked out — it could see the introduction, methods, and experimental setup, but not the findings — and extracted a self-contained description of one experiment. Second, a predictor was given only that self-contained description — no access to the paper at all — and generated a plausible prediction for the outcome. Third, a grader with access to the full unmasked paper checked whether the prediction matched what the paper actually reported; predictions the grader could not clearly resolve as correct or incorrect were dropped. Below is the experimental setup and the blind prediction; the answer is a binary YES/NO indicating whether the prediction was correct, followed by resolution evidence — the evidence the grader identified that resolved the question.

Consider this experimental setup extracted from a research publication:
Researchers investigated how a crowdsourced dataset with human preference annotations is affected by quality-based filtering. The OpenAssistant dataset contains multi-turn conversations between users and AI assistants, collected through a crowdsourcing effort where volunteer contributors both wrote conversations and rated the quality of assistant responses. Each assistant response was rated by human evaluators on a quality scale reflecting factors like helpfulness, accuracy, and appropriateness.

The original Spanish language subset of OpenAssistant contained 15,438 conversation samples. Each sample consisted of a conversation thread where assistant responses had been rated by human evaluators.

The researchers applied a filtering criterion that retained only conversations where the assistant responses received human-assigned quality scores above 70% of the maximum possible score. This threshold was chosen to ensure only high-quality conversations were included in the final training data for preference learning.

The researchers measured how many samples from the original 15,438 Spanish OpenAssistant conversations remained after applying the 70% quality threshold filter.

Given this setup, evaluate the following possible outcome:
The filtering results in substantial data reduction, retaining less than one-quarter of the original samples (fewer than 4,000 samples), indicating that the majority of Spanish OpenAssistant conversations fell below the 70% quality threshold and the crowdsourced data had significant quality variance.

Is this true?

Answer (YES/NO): NO